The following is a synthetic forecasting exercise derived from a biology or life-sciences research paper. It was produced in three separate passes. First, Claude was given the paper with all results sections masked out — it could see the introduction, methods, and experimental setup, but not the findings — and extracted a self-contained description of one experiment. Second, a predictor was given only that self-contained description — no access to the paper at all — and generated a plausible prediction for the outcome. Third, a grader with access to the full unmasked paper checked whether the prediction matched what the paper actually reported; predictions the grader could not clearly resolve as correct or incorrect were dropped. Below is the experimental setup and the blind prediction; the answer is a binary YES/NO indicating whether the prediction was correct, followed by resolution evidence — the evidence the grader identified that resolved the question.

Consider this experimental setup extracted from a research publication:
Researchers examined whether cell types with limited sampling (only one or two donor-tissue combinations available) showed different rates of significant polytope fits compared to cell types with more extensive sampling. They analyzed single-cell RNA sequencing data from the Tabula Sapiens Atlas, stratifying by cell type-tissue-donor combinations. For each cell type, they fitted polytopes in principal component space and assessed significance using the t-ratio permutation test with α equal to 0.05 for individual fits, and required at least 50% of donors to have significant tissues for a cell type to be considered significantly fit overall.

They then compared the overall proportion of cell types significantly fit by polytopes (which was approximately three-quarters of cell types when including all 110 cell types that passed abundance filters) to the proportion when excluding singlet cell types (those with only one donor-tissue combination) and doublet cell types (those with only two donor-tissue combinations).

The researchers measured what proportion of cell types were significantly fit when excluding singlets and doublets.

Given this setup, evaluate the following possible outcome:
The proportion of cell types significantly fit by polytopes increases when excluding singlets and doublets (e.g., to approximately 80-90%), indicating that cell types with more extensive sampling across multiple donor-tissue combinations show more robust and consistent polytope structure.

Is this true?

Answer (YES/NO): YES